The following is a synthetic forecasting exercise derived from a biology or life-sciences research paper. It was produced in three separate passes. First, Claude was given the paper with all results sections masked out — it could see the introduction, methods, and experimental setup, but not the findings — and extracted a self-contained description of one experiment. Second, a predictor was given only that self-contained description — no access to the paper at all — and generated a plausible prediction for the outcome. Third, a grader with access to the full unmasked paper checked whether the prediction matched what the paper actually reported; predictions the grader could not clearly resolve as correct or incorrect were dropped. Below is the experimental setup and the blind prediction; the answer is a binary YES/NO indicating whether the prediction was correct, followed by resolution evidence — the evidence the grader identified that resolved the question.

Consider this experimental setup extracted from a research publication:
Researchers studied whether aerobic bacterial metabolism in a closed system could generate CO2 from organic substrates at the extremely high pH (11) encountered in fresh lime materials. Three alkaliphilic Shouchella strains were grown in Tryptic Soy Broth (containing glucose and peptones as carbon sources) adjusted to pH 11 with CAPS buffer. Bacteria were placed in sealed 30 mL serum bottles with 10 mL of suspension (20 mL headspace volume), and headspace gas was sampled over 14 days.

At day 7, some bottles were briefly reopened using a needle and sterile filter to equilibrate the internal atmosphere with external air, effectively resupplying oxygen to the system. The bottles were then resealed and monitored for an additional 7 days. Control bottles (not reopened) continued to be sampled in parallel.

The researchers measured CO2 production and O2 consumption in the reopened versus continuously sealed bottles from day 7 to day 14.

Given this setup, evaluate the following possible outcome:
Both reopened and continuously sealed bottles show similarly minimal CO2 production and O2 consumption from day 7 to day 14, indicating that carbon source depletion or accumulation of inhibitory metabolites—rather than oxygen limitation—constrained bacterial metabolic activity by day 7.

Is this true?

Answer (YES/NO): NO